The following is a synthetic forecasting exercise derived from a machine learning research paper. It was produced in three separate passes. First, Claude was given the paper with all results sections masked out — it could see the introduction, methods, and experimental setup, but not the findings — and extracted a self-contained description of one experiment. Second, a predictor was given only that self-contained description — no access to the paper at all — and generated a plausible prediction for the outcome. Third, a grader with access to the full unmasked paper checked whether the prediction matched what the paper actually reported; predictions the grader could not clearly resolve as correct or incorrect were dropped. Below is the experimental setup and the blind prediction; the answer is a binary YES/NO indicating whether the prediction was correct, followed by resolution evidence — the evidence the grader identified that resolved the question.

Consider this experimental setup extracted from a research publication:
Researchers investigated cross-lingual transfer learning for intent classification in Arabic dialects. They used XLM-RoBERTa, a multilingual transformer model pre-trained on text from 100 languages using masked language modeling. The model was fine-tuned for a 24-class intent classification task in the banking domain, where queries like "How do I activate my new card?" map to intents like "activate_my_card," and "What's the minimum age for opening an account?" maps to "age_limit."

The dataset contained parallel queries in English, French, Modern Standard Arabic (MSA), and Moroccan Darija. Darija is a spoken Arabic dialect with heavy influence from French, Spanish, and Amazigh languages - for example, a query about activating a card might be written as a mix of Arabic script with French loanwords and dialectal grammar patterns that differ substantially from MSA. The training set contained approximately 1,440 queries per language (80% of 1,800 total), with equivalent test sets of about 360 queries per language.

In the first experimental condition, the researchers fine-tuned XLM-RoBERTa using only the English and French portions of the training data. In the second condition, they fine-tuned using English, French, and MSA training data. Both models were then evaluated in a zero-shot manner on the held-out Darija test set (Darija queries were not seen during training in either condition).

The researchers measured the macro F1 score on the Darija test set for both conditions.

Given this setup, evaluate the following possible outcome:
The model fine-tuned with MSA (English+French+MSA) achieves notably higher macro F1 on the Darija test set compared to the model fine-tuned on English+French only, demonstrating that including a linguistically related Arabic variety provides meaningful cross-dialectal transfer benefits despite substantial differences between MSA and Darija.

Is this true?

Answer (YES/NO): YES